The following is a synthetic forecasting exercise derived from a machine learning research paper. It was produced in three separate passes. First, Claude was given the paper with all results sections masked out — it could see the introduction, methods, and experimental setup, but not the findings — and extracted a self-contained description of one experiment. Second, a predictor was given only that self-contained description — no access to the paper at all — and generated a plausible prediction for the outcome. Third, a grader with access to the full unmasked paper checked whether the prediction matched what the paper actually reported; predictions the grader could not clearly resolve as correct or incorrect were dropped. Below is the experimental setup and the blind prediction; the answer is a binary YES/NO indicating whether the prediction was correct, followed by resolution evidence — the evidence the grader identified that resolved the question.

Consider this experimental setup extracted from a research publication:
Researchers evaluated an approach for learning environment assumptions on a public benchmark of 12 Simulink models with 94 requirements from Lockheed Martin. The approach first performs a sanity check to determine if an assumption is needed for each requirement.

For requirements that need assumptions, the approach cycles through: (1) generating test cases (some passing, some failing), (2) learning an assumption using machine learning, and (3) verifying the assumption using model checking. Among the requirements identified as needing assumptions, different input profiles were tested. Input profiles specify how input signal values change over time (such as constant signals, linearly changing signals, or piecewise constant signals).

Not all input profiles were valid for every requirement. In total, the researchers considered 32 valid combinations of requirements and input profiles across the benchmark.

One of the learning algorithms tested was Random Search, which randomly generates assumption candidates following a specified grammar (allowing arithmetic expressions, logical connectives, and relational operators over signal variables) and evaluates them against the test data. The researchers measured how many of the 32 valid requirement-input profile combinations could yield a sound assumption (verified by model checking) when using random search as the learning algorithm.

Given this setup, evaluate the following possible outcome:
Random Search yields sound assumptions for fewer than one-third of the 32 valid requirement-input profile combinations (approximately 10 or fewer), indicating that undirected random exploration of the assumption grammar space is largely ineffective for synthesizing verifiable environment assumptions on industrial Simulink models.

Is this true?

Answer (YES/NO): NO